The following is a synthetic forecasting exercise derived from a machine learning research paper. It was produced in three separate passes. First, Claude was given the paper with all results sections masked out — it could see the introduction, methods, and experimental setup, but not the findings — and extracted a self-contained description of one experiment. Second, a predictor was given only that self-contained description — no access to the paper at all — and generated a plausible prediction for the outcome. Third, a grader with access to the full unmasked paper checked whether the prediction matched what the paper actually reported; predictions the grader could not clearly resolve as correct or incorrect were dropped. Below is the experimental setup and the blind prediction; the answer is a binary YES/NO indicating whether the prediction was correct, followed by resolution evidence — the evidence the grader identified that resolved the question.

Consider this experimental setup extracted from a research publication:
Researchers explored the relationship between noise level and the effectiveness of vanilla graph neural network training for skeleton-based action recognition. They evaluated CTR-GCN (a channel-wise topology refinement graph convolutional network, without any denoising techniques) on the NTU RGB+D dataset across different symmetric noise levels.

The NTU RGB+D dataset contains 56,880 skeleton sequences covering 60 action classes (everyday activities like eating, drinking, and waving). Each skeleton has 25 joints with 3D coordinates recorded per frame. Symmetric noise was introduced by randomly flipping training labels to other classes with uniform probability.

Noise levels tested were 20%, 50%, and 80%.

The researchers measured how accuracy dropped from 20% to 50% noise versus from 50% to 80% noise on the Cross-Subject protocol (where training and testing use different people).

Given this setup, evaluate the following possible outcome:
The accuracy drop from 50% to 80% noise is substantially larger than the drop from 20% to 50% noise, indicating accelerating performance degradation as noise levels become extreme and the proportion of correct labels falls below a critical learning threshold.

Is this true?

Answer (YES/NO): YES